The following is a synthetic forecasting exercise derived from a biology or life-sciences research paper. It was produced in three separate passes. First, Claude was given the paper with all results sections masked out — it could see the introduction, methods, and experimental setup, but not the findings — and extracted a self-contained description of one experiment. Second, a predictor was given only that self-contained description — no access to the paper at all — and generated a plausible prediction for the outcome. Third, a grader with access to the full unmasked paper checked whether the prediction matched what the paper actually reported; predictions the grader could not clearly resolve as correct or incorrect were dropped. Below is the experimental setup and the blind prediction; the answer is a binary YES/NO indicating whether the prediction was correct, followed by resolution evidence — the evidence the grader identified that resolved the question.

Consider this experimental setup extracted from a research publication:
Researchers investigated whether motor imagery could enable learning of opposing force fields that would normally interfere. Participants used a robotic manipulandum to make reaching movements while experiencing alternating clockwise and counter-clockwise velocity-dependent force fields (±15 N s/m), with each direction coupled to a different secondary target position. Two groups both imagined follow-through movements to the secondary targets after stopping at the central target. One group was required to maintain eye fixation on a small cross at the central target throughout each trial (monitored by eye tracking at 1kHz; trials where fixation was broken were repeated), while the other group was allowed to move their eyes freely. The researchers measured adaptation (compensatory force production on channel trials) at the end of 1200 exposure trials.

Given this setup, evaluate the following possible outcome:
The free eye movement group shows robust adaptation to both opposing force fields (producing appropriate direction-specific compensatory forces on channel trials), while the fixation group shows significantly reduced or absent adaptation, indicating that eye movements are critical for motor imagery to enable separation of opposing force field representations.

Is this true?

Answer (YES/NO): NO